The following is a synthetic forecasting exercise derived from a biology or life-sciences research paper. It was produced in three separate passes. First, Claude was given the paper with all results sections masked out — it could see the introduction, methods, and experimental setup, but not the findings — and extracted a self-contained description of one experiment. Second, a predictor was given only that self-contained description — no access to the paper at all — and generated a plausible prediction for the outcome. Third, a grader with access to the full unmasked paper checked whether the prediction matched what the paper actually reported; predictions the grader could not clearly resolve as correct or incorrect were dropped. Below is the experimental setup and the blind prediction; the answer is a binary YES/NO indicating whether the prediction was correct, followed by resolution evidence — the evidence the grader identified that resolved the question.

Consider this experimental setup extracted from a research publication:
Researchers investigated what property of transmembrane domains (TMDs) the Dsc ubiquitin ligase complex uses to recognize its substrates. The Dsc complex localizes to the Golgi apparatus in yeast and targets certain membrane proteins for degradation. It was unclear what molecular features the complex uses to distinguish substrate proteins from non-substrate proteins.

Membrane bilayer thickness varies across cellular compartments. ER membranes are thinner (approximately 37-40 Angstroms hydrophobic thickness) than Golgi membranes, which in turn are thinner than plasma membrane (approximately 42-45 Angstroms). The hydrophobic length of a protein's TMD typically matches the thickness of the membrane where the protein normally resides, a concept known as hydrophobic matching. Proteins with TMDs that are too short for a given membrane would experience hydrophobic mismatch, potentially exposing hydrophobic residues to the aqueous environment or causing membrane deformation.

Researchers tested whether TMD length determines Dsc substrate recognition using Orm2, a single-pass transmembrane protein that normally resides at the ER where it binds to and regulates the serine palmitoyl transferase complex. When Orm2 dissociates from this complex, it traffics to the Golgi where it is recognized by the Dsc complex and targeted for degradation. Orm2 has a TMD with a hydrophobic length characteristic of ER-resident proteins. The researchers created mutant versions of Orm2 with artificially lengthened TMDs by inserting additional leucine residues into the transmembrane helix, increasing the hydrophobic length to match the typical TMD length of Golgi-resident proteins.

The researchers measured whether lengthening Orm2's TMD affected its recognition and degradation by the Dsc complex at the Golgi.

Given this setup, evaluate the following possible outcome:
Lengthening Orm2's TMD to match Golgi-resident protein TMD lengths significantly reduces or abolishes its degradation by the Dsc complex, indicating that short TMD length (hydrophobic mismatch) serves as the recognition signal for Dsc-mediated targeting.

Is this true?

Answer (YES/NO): YES